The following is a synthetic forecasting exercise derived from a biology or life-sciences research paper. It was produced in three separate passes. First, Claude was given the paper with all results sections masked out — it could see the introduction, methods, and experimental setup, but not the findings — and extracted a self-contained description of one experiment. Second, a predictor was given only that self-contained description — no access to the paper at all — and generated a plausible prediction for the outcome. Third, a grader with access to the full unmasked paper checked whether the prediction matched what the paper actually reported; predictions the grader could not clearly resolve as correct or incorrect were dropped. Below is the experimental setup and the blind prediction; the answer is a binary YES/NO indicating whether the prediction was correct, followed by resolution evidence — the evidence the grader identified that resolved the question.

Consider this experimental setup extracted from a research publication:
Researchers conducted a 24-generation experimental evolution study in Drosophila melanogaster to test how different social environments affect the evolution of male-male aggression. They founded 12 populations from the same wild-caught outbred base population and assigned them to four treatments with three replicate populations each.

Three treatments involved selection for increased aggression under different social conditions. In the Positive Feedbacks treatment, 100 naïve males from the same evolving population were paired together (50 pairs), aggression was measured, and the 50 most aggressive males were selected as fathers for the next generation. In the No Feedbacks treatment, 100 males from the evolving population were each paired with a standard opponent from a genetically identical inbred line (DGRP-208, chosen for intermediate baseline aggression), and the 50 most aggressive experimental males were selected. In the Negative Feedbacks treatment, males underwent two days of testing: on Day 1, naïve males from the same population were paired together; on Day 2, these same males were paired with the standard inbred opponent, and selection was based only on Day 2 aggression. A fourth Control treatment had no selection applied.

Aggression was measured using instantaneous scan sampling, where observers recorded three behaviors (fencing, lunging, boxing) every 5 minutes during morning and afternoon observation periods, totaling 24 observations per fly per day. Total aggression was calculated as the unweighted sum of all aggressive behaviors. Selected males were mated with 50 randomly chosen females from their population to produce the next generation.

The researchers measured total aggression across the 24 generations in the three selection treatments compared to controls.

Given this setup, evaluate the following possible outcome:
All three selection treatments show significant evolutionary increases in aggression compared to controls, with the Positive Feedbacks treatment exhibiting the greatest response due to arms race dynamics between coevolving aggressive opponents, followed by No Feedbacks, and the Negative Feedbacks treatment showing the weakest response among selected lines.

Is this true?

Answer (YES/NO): NO